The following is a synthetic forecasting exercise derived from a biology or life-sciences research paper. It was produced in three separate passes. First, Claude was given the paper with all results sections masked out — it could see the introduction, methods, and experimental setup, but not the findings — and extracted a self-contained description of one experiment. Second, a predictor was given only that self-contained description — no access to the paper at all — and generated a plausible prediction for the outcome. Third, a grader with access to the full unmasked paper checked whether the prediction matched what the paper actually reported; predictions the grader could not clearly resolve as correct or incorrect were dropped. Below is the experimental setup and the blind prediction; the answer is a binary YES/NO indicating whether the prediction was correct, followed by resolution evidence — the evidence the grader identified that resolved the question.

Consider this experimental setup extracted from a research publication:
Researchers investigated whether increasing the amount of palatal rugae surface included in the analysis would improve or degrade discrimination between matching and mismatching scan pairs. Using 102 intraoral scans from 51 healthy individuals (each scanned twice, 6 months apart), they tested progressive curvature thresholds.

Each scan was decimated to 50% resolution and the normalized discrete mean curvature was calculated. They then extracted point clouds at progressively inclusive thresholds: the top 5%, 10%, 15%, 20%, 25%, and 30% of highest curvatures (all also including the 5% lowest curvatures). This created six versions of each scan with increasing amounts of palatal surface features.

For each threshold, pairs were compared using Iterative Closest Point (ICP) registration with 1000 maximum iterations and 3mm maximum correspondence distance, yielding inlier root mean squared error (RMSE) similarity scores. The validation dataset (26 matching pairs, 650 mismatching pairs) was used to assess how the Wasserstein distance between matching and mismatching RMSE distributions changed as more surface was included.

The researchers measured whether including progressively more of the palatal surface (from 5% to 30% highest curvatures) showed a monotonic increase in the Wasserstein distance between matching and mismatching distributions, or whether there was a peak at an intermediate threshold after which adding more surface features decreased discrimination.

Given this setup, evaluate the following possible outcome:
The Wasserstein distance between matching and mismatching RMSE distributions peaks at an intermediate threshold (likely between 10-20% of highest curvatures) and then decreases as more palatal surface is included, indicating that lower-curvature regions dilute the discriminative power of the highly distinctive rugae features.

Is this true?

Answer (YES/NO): YES